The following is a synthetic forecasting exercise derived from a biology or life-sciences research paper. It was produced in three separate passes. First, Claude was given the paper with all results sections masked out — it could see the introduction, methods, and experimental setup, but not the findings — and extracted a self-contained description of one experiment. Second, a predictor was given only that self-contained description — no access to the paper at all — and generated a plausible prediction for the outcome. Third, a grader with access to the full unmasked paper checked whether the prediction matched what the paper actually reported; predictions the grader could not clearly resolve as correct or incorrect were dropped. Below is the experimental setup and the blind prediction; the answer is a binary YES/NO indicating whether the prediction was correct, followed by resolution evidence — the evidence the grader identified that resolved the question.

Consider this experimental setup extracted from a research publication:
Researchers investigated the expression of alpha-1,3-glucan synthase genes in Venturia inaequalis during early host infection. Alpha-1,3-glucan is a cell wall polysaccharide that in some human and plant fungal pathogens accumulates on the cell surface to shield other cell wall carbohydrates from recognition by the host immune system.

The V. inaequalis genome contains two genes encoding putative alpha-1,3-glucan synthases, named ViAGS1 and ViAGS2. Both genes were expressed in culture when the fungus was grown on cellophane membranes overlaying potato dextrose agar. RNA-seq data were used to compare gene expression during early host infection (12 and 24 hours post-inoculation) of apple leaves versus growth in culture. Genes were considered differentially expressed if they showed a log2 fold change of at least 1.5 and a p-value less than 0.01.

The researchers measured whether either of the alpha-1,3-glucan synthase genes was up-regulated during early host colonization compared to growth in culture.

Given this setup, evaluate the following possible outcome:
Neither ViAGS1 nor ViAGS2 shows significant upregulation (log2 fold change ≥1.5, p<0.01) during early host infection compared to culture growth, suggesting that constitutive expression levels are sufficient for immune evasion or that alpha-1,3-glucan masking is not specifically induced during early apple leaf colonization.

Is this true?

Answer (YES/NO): NO